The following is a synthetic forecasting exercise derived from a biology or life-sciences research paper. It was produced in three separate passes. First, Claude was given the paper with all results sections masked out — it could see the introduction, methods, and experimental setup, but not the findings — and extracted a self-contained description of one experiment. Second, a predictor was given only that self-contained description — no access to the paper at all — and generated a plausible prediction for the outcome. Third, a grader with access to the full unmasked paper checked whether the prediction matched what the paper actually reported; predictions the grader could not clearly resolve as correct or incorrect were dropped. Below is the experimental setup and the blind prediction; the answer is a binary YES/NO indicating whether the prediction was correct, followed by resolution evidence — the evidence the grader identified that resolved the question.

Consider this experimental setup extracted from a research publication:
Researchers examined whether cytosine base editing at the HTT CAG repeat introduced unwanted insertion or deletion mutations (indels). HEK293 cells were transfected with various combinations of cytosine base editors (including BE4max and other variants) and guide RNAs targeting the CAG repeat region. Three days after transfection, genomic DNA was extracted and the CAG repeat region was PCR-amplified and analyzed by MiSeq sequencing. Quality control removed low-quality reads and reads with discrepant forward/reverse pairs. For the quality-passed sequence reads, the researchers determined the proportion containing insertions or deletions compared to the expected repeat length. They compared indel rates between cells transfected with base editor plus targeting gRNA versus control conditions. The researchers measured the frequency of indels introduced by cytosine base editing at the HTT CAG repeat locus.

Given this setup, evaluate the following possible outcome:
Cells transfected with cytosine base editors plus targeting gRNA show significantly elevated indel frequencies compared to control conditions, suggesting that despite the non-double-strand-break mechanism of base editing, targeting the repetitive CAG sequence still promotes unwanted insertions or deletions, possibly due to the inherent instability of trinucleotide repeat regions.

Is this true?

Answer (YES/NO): NO